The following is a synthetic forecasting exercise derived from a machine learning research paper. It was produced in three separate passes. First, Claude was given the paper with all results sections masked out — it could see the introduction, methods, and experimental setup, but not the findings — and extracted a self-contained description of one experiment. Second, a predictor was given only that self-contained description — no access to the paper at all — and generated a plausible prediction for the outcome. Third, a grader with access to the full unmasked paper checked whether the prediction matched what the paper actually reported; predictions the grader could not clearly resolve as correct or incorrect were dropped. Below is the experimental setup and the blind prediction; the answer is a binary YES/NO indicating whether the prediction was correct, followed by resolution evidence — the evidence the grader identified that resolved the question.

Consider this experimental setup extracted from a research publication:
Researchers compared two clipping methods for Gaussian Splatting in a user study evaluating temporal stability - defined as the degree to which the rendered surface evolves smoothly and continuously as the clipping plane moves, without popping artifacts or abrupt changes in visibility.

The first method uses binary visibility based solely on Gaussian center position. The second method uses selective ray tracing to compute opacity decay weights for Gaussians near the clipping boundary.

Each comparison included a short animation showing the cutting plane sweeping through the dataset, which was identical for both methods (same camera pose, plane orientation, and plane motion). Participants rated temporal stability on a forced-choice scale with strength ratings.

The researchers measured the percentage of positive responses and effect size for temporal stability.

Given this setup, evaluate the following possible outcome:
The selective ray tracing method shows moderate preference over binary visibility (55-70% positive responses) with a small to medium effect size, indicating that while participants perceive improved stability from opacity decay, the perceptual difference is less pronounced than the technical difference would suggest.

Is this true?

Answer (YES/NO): NO